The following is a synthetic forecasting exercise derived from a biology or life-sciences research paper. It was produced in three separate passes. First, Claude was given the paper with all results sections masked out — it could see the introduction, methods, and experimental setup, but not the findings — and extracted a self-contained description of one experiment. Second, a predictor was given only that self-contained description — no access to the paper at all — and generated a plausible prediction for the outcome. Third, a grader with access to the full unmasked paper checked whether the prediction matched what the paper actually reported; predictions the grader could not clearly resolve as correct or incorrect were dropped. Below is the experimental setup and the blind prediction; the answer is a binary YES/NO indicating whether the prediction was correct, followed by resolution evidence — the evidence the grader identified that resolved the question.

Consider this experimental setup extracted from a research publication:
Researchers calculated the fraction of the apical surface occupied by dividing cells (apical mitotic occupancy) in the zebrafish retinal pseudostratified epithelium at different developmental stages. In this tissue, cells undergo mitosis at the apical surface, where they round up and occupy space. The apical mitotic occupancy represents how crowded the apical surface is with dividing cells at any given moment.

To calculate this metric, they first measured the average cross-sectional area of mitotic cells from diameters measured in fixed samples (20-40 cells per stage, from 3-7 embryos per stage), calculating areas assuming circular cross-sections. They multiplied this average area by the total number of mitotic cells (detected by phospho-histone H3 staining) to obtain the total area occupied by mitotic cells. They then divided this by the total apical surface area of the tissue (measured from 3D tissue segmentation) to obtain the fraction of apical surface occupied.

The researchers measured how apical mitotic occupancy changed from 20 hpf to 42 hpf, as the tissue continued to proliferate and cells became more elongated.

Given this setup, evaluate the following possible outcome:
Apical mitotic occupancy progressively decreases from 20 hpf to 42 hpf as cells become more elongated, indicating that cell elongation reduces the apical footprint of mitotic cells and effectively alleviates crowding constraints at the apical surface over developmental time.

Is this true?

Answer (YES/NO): NO